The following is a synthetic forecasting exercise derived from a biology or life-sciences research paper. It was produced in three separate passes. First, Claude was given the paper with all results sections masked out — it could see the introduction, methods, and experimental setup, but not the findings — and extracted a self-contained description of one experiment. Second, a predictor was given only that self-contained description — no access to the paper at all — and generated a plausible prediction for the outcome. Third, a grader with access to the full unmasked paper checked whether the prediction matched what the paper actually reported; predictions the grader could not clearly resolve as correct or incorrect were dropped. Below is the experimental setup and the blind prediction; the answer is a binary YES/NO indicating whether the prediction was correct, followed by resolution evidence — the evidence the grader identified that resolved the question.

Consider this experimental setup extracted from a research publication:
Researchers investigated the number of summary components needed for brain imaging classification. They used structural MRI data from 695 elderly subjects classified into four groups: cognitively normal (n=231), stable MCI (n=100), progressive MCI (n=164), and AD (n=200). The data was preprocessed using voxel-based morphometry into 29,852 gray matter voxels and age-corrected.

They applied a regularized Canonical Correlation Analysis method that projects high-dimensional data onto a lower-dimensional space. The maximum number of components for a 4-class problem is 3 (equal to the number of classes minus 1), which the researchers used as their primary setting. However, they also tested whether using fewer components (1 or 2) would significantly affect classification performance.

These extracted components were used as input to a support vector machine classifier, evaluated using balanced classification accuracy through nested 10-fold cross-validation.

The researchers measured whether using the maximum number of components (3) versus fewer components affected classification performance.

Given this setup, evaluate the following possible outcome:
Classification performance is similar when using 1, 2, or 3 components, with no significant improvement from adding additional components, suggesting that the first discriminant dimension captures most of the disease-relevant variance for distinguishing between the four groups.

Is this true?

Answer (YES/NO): NO